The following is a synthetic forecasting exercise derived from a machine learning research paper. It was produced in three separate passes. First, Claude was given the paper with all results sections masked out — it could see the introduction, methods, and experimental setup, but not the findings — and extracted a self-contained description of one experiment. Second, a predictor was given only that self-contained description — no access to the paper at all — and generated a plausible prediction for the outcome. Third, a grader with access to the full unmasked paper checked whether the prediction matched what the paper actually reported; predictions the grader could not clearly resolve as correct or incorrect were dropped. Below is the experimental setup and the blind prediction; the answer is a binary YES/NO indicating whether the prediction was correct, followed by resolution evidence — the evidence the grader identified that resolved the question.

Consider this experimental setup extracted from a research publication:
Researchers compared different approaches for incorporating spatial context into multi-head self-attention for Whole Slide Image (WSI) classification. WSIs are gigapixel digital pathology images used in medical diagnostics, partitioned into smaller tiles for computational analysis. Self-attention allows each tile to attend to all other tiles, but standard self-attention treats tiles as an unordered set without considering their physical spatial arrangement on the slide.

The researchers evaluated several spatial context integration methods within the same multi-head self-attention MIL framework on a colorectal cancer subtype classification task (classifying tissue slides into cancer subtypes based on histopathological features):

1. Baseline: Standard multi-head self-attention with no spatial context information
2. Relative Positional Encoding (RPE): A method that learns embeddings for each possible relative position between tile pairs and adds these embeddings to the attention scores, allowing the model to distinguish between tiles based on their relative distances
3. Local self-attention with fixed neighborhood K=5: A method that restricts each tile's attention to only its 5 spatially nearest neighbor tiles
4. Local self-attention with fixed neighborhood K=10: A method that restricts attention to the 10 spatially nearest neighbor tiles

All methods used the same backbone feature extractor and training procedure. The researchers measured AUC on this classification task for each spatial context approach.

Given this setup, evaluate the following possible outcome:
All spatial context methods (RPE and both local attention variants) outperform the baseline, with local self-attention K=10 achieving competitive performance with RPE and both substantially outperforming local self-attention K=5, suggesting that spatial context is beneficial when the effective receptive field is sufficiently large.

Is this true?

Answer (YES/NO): NO